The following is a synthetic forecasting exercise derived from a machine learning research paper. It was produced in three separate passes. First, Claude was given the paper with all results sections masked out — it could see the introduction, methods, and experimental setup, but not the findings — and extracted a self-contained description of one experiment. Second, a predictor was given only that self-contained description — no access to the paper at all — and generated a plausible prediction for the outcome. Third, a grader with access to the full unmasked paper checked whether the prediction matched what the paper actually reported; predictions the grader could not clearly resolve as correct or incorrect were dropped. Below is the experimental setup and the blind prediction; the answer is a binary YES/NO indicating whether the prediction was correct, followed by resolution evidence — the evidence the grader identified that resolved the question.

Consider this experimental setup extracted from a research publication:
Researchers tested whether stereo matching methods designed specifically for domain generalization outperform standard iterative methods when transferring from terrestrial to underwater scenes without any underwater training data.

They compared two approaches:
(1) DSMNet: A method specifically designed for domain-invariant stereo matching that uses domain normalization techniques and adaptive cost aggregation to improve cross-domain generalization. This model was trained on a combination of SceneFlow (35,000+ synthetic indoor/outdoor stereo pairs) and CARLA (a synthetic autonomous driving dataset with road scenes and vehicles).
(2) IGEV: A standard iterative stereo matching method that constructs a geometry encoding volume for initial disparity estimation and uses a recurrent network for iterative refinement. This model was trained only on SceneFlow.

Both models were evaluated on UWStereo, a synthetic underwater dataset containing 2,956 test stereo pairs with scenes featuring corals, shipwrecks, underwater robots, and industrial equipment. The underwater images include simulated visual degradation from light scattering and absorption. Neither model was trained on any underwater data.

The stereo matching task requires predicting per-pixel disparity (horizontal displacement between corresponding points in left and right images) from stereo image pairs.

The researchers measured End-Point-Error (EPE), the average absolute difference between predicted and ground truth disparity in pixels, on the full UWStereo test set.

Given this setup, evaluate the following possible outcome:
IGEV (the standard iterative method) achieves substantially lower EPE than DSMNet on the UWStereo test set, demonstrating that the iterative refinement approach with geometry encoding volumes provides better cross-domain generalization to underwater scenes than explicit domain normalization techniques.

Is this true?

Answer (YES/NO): NO